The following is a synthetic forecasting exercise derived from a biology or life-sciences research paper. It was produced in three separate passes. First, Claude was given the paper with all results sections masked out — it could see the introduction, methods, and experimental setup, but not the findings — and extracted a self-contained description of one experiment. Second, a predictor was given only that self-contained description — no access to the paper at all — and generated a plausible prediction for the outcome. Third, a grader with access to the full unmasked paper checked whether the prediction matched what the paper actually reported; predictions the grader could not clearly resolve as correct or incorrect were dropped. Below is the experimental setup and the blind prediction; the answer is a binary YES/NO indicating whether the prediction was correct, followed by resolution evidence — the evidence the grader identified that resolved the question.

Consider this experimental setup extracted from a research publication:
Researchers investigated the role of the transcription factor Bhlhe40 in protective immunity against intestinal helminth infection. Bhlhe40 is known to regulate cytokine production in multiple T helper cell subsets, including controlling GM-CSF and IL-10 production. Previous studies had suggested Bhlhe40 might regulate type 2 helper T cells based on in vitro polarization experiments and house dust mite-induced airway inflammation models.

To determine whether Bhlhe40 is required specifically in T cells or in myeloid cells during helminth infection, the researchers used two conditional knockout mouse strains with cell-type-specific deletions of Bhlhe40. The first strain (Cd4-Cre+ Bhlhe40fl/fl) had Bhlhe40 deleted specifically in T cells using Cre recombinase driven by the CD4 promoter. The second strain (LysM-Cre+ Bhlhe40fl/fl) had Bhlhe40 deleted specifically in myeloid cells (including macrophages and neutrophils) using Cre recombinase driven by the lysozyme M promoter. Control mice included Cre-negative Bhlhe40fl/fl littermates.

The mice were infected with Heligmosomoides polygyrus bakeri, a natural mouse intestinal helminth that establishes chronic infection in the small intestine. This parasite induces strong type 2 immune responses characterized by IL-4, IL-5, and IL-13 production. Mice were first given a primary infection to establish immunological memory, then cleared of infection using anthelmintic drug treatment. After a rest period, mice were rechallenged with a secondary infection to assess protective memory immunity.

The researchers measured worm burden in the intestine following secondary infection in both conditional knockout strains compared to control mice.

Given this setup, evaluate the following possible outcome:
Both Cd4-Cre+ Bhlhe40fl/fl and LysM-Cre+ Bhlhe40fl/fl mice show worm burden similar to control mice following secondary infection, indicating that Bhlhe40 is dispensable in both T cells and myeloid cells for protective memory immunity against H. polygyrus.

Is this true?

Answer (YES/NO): NO